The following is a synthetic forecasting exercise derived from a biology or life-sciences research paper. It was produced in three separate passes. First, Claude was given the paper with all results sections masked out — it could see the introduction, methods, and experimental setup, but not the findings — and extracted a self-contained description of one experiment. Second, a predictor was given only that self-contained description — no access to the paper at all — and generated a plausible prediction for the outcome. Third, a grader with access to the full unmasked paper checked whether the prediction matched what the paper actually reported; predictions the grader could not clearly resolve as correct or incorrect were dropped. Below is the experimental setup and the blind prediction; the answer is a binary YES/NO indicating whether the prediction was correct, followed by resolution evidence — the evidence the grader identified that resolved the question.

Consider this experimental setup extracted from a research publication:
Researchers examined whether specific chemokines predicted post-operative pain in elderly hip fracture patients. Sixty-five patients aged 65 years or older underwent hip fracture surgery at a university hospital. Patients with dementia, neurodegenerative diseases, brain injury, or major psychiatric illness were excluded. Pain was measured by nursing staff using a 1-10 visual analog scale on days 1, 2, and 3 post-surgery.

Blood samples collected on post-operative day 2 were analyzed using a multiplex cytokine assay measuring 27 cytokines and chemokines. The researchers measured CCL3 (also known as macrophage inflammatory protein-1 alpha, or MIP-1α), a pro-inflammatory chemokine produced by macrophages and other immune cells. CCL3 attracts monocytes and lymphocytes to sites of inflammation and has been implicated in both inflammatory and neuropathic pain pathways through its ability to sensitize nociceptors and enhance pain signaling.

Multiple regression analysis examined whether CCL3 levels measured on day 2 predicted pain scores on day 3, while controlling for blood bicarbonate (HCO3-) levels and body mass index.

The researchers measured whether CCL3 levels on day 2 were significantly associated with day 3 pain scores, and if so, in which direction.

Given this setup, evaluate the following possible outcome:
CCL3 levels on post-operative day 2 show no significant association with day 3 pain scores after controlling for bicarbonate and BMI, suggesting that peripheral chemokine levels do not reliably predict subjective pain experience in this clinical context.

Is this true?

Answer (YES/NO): NO